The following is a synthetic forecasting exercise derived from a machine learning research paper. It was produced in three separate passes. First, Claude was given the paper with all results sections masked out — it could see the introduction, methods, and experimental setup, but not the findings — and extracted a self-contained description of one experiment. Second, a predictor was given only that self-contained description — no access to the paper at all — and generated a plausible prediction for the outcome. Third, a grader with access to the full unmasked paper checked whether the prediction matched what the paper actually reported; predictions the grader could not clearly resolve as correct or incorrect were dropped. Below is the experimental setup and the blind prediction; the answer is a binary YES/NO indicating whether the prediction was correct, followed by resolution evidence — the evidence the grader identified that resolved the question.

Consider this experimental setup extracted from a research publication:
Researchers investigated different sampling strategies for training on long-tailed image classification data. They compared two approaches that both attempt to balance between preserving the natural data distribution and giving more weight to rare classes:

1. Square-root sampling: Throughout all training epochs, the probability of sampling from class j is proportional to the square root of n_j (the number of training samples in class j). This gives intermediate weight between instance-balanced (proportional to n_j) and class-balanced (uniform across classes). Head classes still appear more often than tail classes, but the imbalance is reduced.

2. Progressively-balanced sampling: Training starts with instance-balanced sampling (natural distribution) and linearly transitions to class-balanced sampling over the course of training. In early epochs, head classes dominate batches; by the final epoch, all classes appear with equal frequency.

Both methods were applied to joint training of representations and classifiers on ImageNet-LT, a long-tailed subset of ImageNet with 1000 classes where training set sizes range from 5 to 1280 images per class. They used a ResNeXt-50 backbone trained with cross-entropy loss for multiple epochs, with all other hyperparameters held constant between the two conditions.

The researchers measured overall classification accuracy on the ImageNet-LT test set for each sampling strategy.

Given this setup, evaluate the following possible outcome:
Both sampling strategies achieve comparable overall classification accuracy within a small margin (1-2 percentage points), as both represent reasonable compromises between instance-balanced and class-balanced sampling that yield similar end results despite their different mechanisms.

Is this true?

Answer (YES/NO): YES